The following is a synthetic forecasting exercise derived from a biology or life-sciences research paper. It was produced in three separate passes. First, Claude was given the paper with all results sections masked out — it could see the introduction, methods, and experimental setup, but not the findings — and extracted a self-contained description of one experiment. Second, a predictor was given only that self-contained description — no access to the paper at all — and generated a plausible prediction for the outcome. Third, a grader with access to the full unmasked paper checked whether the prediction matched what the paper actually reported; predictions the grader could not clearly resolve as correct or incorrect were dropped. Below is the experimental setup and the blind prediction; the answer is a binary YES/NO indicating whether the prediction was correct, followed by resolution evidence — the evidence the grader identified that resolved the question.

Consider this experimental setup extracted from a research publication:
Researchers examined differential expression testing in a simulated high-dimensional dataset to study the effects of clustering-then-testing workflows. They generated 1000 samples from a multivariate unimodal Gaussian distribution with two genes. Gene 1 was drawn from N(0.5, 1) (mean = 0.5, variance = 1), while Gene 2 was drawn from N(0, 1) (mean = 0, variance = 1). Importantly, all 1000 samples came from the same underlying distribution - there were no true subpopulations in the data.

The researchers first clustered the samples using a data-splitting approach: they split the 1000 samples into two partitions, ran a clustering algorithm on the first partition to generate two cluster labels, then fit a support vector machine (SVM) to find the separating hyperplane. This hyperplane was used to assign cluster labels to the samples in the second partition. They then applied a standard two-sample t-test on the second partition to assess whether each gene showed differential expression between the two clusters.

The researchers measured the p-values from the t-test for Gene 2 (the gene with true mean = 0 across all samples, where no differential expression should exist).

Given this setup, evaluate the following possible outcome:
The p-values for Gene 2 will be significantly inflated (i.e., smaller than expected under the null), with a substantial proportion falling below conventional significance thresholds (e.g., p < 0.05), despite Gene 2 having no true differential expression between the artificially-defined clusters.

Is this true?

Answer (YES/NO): YES